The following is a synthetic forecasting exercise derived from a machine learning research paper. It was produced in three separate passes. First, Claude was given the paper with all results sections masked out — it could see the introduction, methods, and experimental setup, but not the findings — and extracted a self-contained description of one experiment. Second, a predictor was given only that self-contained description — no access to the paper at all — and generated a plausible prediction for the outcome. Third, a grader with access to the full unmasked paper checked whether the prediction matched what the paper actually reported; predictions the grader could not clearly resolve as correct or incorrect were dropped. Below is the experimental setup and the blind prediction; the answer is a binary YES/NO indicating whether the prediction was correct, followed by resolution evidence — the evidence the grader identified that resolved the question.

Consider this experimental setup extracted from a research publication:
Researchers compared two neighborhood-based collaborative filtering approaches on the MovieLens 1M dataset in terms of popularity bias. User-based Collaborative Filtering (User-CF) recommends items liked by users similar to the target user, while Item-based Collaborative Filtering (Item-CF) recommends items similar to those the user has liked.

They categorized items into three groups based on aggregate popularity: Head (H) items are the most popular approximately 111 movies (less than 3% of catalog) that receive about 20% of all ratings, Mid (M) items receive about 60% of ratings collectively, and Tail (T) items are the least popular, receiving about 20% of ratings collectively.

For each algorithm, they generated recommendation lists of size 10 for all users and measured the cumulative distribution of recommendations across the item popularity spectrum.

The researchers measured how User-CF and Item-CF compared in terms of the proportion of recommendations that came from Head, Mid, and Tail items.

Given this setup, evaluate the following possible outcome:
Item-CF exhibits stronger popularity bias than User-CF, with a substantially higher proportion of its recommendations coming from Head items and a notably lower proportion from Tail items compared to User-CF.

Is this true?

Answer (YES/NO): NO